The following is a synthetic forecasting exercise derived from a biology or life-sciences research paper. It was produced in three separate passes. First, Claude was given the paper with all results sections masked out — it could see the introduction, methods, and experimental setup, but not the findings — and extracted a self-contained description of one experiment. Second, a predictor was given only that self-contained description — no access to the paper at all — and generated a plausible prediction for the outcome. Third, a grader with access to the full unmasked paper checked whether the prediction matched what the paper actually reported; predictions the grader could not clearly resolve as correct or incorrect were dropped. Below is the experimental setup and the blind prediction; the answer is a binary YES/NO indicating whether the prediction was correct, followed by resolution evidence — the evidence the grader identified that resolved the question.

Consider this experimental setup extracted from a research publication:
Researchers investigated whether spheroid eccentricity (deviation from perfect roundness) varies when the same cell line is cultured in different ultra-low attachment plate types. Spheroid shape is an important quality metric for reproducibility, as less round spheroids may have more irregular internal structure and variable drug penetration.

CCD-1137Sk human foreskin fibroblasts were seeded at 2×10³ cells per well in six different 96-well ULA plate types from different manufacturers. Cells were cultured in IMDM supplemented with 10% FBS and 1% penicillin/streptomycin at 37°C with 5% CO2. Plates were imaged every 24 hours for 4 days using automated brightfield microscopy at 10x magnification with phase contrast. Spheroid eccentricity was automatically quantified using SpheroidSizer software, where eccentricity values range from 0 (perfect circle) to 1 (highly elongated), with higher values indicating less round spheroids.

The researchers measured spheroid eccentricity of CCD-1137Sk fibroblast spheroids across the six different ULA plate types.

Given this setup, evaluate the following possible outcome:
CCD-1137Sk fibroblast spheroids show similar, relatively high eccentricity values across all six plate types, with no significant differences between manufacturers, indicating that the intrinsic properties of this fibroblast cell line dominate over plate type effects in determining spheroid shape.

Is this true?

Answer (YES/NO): YES